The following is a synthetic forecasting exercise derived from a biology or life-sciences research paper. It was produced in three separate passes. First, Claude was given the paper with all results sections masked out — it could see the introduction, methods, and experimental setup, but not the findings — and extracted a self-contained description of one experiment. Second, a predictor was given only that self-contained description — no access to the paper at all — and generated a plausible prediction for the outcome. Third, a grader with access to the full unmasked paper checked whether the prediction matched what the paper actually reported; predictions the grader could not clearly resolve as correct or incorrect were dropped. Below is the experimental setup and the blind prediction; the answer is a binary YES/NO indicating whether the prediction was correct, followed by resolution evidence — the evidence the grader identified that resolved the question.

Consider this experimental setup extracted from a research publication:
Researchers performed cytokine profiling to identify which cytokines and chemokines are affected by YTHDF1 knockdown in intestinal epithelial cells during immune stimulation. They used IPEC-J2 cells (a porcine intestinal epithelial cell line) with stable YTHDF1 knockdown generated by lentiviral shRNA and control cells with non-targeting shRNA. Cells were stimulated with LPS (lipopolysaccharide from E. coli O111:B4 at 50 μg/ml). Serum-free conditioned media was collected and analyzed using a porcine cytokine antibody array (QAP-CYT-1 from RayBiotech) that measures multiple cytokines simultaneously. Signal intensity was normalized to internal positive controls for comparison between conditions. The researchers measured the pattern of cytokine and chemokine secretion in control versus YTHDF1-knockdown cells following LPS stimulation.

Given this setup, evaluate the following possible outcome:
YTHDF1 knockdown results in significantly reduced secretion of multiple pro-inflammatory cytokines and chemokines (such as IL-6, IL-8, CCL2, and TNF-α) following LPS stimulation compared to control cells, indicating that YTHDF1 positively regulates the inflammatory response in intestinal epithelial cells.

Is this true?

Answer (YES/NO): YES